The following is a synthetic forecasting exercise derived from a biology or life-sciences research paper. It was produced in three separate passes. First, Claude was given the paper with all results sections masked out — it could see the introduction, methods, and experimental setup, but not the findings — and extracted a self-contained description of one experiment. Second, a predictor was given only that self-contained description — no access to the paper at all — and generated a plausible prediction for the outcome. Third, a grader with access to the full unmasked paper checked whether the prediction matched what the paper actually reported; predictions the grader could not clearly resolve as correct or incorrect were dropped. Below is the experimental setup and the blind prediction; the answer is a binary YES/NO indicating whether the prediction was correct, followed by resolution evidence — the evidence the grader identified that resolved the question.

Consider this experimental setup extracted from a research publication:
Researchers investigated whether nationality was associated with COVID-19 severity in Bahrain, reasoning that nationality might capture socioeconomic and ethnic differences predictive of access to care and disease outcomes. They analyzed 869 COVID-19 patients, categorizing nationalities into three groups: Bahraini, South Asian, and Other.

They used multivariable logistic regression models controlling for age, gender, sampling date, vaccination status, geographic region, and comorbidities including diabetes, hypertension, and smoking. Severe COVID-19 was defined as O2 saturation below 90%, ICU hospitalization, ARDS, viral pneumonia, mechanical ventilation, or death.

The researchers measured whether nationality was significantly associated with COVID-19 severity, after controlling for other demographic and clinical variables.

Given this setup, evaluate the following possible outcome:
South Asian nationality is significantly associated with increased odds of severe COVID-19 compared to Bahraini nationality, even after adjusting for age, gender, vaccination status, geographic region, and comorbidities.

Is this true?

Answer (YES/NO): NO